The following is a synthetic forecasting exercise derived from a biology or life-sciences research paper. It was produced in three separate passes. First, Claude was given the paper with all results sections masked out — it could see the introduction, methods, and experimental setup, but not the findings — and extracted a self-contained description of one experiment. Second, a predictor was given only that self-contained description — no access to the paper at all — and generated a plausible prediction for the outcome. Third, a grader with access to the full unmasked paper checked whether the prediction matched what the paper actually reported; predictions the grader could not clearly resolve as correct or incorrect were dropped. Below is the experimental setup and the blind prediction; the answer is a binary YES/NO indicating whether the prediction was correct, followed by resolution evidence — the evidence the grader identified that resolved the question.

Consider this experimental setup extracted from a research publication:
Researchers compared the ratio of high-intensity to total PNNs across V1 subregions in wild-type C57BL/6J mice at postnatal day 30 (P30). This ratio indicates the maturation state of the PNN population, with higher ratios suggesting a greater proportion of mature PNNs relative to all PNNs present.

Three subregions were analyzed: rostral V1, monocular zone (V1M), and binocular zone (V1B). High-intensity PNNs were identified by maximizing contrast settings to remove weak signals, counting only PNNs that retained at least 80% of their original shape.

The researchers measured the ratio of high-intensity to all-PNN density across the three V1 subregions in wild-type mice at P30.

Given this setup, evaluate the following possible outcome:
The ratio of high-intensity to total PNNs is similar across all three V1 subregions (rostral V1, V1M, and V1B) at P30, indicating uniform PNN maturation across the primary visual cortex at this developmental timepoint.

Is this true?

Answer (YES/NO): YES